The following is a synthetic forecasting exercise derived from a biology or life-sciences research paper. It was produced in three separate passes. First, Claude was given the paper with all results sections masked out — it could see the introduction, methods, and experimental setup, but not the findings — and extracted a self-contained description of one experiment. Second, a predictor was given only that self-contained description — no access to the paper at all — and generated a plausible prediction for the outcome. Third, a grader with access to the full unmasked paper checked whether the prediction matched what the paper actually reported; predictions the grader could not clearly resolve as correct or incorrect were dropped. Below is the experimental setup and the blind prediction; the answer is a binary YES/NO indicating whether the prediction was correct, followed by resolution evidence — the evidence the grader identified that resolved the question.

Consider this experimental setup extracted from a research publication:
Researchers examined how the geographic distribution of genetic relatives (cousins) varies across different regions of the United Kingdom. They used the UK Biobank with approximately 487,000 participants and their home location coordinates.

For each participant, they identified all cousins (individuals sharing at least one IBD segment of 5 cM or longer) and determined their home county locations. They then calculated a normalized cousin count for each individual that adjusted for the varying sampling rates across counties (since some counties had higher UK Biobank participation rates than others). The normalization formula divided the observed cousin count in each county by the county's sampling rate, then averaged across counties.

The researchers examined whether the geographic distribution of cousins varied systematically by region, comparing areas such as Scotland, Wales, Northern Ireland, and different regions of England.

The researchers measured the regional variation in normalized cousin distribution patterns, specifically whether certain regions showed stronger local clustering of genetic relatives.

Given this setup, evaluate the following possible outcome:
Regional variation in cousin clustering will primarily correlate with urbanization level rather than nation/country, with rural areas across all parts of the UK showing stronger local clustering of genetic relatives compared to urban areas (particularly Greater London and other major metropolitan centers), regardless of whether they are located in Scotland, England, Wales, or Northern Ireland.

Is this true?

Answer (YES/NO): NO